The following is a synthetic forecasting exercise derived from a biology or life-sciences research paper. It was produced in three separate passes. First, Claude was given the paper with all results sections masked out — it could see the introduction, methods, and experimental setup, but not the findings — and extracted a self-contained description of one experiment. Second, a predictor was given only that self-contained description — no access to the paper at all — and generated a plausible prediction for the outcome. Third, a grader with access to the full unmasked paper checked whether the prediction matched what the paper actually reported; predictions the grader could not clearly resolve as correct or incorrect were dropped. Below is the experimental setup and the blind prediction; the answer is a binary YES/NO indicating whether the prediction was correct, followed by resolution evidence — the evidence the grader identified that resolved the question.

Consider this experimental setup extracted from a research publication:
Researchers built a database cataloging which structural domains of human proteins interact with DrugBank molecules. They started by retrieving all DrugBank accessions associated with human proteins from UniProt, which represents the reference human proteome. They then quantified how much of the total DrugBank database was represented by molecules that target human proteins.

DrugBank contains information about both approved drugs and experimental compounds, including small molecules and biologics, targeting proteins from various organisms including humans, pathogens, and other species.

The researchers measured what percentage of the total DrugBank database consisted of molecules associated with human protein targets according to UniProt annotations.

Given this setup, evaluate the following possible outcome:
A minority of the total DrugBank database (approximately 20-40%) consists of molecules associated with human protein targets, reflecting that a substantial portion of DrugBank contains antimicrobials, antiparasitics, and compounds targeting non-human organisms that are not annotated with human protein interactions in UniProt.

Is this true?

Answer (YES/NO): YES